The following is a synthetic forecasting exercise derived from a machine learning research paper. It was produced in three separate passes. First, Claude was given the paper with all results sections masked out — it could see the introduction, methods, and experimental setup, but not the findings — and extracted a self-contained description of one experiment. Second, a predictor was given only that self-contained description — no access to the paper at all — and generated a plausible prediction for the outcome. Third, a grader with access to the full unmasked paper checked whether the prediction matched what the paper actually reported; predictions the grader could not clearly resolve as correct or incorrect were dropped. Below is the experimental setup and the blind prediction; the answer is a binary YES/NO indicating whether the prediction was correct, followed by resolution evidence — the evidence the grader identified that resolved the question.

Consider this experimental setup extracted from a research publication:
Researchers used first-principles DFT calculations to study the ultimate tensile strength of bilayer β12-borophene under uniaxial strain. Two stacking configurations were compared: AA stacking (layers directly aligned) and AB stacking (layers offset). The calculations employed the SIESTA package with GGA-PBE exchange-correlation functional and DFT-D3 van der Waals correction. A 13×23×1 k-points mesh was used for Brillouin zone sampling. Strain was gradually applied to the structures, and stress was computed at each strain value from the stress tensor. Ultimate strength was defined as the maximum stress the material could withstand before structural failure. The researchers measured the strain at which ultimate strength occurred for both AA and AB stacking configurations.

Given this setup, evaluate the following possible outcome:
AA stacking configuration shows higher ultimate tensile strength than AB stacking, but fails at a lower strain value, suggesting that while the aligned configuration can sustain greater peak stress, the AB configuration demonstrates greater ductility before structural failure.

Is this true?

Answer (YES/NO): NO